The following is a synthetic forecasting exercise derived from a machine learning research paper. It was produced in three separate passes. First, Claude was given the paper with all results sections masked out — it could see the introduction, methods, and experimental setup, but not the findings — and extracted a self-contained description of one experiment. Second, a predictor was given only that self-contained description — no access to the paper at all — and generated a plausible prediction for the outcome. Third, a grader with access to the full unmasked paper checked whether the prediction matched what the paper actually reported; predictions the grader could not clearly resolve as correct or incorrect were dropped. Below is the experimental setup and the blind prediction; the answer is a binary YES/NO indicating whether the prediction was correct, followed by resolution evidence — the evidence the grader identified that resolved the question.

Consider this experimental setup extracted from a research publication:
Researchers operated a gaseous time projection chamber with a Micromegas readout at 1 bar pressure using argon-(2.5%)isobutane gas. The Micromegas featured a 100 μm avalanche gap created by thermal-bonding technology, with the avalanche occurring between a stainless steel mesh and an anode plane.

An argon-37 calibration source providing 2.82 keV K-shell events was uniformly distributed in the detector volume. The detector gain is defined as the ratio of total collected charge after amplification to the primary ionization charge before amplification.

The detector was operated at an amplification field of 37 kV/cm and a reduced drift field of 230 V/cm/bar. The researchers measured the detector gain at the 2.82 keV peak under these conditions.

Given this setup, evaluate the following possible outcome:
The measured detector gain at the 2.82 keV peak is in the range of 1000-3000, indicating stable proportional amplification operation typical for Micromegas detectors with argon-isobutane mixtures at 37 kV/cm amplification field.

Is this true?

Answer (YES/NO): NO